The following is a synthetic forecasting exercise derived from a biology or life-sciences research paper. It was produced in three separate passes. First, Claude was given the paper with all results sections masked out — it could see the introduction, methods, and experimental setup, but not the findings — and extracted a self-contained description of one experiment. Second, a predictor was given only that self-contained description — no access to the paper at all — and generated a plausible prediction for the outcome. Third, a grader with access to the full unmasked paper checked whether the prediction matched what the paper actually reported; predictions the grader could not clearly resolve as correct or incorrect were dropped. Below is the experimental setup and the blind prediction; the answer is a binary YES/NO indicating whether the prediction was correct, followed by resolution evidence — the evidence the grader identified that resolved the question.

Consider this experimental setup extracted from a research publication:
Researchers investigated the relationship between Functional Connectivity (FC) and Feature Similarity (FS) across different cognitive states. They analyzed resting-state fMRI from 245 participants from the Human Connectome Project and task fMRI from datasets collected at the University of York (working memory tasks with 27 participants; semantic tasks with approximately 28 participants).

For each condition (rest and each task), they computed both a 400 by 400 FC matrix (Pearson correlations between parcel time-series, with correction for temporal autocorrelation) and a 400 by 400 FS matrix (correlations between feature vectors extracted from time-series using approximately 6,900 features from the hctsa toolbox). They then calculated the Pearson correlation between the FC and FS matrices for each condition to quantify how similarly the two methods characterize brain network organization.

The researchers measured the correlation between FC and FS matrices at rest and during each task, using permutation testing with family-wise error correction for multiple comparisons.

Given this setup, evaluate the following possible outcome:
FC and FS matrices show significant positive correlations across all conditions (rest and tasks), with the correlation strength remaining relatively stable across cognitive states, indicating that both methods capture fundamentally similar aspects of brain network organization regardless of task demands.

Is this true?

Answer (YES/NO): NO